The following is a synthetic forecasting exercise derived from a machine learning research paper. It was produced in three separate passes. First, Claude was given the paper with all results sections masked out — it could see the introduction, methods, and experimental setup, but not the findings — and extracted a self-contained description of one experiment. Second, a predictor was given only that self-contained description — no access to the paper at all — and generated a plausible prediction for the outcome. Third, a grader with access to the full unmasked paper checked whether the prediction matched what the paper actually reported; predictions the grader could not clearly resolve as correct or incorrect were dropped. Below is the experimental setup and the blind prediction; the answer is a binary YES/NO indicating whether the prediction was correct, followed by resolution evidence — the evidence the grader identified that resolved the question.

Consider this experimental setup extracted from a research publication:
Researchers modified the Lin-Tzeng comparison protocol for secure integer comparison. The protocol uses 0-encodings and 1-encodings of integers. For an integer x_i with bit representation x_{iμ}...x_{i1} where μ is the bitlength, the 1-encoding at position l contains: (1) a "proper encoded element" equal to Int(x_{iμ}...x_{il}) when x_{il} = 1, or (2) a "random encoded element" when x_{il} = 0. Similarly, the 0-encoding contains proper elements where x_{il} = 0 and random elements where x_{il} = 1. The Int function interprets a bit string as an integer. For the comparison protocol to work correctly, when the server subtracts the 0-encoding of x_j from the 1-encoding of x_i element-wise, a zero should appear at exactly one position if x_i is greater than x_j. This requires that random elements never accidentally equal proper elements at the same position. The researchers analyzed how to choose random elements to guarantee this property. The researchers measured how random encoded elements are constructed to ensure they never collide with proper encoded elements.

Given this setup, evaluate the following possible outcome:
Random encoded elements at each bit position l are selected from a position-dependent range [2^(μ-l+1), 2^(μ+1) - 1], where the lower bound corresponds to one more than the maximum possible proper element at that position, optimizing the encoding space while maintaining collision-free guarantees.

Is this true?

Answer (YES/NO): NO